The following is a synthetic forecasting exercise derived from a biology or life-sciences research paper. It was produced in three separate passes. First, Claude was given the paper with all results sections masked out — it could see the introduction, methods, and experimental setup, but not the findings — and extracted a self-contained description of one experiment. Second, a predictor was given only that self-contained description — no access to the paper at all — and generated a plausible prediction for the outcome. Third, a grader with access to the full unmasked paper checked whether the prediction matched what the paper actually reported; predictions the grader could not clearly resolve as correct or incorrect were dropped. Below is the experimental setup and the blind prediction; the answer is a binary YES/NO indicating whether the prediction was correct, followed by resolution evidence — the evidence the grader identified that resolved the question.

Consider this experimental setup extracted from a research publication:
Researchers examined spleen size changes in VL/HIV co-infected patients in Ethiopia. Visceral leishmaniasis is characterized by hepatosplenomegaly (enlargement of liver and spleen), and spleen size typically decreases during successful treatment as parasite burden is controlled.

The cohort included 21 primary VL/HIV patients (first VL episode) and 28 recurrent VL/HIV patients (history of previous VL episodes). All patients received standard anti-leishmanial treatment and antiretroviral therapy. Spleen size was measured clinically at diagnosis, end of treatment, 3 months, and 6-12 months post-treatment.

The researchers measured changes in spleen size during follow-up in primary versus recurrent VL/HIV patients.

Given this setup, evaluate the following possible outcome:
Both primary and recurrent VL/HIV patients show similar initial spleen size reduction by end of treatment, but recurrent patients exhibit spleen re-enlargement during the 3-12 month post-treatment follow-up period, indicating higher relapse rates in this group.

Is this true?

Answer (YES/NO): YES